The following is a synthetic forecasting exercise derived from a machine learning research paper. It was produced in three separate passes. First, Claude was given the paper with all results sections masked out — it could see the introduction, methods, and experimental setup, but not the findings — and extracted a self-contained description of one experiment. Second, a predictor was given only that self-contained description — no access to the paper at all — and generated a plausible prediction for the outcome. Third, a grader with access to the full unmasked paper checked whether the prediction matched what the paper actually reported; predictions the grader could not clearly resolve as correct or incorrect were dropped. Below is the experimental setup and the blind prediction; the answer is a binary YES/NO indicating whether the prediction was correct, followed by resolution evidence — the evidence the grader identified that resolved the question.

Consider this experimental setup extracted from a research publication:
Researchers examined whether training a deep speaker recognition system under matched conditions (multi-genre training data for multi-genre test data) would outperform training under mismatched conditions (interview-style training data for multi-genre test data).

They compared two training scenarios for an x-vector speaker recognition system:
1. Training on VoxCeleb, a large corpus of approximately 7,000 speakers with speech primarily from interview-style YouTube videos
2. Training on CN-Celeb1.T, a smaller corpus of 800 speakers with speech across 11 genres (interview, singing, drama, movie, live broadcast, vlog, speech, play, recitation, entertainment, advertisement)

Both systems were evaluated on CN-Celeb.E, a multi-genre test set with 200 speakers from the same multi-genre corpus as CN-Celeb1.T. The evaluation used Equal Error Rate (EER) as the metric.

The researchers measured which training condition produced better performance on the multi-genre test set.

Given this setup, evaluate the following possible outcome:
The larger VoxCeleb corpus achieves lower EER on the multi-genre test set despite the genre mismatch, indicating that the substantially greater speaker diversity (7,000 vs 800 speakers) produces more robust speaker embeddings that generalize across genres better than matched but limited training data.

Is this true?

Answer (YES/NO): YES